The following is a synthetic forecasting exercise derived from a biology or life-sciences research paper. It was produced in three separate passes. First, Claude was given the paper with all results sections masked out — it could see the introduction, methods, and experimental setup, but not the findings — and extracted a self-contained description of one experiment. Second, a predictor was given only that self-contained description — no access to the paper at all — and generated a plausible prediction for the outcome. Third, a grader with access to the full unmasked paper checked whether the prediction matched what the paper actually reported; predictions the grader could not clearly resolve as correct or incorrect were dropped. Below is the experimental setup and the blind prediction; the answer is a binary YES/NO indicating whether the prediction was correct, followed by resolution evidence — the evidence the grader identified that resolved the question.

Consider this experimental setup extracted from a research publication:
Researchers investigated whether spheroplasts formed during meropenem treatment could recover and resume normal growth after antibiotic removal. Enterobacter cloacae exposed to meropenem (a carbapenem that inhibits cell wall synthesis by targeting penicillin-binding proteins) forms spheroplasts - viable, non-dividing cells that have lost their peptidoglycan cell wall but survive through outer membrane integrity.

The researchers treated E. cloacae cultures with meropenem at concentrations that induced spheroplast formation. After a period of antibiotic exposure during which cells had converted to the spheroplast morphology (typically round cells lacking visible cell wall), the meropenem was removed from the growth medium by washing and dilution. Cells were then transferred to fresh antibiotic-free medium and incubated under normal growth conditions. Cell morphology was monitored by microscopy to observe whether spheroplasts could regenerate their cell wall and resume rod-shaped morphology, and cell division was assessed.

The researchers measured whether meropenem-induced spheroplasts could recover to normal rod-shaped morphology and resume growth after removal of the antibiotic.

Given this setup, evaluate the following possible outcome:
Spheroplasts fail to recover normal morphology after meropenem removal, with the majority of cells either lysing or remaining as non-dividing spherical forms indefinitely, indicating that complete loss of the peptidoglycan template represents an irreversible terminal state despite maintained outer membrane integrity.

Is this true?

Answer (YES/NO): NO